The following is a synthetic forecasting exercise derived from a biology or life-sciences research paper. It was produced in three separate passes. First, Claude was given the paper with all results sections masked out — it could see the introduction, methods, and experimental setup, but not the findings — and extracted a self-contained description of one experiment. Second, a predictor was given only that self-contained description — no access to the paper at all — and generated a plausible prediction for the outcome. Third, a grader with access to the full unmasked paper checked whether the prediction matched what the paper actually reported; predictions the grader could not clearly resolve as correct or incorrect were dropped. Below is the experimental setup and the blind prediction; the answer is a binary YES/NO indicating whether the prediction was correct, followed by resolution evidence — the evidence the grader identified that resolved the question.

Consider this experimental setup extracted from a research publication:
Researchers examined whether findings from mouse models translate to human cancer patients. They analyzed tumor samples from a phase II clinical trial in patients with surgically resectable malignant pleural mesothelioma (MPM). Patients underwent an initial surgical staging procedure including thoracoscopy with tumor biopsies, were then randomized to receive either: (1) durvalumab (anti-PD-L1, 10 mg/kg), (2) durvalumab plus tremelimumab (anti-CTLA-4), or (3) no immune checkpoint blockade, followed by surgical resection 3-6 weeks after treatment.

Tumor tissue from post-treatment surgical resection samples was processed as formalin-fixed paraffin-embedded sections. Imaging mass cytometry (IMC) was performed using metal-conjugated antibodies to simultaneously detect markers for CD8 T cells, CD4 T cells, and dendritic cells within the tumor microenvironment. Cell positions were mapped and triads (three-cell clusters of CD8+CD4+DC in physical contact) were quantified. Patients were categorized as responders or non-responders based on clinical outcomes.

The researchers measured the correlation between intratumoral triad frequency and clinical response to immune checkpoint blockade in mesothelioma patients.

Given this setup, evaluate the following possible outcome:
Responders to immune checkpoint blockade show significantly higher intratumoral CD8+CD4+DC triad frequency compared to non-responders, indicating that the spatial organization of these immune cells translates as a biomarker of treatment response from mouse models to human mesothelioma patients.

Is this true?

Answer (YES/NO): YES